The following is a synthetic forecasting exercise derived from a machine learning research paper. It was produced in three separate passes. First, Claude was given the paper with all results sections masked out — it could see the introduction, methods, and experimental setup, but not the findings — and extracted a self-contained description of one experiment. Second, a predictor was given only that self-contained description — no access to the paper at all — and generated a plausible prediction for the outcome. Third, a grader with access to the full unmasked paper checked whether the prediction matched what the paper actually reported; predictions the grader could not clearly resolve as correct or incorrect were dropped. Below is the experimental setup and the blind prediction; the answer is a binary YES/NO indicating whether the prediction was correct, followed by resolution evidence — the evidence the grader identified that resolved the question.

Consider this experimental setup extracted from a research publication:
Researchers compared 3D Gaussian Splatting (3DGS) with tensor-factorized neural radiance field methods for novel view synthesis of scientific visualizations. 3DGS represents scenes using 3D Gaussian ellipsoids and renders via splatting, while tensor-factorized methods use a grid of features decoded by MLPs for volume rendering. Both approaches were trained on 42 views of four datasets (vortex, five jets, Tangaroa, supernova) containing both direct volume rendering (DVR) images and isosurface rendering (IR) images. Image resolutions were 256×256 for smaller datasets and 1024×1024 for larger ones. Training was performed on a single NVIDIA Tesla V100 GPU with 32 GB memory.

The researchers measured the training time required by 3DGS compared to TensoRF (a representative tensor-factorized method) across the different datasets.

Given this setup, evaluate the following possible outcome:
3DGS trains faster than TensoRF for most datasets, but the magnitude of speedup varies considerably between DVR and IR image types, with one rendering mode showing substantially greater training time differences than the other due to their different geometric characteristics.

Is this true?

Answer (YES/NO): NO